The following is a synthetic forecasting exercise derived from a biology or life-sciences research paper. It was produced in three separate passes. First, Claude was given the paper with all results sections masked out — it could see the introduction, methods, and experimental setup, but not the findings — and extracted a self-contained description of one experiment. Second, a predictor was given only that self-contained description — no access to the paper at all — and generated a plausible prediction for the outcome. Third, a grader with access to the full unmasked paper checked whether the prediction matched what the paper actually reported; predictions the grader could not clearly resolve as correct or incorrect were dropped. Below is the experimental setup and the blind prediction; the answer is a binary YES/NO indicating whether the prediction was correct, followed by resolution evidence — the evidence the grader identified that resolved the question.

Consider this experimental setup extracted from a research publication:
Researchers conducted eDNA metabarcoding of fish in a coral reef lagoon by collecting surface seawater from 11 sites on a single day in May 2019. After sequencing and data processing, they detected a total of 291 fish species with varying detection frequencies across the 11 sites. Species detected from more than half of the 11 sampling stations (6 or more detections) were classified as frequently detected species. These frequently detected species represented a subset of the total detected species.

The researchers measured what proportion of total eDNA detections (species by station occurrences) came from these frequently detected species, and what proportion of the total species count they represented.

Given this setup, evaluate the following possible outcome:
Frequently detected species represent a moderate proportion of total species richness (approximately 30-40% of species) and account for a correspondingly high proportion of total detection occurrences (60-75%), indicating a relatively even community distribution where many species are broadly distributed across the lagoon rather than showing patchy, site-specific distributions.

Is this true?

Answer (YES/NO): NO